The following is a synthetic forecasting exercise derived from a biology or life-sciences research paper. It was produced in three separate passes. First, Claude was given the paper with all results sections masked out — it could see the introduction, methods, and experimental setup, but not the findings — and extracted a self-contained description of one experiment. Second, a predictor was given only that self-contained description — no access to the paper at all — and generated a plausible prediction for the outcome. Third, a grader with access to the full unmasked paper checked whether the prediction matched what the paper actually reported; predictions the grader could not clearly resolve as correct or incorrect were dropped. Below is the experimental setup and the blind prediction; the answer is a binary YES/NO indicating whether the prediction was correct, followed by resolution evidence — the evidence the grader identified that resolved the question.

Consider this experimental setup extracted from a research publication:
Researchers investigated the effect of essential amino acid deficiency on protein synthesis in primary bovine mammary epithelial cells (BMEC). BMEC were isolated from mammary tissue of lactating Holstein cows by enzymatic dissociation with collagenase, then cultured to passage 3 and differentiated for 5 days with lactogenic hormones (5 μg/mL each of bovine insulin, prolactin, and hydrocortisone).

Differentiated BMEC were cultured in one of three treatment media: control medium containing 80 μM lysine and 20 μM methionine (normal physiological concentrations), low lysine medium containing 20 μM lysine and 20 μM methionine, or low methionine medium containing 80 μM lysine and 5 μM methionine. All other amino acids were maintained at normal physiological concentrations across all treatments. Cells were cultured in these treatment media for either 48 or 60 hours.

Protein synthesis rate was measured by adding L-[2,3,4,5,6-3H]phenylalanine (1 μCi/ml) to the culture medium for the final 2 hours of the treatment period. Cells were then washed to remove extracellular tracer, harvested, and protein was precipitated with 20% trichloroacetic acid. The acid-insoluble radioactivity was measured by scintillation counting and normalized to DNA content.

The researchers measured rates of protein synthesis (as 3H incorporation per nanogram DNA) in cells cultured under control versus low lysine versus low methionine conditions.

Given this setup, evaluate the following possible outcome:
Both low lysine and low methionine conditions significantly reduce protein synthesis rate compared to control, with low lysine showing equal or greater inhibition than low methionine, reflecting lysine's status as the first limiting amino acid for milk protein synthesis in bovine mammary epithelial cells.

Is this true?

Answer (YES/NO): NO